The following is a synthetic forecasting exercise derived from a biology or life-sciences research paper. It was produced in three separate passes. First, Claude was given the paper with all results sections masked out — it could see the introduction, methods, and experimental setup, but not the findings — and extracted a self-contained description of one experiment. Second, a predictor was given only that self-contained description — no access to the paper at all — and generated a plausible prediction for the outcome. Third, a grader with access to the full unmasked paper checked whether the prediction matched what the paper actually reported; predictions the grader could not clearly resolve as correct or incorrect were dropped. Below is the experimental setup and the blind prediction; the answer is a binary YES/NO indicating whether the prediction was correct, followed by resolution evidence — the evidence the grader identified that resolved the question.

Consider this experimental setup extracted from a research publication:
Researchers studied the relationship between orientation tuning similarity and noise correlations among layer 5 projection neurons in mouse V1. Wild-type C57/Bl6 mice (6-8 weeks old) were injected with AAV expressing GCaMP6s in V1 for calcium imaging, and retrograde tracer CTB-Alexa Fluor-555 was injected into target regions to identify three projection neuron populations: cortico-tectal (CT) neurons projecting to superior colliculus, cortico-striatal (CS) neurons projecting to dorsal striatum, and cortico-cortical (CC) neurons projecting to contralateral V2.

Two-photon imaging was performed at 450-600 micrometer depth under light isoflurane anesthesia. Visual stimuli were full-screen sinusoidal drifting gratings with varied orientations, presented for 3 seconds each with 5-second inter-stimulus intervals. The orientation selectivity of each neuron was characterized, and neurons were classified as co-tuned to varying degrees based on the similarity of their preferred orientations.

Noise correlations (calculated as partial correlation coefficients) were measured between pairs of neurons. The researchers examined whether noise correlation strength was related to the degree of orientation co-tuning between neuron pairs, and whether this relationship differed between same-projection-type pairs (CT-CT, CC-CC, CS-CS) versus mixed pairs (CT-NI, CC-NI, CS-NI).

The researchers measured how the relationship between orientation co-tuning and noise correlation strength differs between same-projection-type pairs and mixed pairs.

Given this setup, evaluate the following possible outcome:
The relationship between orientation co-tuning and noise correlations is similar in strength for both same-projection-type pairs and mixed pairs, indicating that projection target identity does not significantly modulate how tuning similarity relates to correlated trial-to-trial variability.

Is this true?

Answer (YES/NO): NO